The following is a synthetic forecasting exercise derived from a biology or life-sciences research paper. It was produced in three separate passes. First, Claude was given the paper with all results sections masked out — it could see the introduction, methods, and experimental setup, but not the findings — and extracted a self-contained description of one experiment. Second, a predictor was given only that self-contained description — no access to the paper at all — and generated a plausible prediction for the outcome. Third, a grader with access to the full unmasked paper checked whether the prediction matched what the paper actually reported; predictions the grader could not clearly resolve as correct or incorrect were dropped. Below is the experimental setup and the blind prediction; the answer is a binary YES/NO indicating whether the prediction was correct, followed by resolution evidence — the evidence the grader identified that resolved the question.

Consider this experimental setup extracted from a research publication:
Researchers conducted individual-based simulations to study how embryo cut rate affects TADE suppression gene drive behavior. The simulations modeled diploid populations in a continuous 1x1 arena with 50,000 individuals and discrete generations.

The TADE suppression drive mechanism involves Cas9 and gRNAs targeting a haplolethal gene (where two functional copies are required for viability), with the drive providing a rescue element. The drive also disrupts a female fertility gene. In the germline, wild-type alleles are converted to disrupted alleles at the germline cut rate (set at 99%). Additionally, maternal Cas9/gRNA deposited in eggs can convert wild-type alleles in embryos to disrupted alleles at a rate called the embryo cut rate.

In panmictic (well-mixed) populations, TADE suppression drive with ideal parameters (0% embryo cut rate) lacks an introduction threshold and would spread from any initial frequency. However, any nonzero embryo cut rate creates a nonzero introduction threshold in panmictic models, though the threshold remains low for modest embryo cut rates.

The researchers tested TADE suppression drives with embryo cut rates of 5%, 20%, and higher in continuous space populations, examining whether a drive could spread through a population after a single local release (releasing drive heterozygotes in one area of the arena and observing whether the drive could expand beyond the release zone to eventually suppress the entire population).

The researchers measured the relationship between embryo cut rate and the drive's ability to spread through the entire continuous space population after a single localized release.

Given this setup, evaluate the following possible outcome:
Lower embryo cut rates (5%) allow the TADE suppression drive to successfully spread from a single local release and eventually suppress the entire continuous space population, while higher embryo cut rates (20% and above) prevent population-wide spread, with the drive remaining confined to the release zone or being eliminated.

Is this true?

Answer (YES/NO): YES